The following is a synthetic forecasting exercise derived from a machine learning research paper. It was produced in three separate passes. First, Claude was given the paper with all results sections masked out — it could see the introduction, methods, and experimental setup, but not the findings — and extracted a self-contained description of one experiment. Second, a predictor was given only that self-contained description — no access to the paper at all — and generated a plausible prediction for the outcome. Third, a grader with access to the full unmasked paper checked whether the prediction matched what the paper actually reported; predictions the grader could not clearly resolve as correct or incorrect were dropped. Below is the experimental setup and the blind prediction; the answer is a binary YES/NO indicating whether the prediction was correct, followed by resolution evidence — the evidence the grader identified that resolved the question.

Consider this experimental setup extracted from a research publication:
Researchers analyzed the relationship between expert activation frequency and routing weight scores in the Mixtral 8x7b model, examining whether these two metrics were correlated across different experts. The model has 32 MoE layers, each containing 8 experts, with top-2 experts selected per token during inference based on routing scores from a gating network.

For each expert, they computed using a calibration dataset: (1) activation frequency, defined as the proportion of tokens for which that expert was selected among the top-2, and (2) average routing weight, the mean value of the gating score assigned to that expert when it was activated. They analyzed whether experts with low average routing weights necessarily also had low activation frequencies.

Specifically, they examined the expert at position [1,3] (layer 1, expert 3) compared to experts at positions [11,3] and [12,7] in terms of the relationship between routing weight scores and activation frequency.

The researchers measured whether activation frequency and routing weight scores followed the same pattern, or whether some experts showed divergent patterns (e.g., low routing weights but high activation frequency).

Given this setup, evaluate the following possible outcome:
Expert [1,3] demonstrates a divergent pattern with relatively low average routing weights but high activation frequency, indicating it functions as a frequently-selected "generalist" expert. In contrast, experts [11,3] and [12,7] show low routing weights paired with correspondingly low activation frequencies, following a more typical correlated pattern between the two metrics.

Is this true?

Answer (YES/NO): YES